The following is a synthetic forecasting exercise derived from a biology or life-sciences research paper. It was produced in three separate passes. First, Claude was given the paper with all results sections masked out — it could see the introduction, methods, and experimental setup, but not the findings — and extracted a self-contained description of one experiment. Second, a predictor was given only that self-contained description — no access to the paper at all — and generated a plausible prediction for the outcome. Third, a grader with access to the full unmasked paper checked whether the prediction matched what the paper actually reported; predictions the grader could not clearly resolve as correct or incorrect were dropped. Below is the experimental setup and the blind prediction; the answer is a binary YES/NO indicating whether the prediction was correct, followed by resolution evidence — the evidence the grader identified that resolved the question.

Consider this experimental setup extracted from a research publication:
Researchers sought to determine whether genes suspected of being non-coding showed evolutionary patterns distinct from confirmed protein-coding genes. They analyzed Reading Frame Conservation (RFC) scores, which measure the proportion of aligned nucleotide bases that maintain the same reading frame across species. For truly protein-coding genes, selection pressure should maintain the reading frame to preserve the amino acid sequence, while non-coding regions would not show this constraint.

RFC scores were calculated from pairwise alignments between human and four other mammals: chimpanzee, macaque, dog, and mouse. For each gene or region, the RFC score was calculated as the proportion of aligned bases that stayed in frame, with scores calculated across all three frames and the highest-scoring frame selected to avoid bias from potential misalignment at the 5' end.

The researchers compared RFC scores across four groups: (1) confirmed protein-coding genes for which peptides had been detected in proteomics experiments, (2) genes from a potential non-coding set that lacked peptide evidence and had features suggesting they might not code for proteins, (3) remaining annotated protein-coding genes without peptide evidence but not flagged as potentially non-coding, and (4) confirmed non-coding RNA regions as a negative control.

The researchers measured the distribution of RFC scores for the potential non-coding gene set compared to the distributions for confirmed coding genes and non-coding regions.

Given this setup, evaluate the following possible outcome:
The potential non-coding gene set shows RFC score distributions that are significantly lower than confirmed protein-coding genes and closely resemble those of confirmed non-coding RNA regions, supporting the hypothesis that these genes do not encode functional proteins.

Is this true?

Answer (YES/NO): NO